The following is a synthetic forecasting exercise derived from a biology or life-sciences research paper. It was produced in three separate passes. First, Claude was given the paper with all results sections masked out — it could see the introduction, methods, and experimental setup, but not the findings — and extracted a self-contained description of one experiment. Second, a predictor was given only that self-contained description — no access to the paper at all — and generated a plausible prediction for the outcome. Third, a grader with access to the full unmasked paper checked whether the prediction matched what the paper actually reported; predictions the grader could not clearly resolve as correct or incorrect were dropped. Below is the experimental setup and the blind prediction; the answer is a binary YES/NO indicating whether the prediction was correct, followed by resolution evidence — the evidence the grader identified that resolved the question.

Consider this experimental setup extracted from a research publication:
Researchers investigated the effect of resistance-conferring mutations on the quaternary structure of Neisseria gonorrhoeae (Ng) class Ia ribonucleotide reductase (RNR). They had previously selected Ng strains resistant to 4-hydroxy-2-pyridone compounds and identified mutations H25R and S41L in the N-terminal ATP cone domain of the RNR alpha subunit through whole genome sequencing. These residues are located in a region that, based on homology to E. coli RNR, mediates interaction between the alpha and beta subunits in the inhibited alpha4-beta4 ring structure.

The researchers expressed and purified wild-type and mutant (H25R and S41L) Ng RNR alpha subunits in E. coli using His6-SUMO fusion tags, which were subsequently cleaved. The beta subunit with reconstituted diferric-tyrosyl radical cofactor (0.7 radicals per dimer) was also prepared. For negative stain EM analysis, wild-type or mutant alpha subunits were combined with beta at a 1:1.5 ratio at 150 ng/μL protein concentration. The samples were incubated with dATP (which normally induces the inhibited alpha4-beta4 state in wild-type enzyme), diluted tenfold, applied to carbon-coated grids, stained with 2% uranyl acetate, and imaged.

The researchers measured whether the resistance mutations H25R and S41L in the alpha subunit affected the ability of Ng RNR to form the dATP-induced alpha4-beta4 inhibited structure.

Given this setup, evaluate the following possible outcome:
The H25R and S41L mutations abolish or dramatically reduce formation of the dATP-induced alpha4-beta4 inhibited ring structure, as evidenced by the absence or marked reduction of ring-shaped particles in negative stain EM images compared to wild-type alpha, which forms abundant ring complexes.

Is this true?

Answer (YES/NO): YES